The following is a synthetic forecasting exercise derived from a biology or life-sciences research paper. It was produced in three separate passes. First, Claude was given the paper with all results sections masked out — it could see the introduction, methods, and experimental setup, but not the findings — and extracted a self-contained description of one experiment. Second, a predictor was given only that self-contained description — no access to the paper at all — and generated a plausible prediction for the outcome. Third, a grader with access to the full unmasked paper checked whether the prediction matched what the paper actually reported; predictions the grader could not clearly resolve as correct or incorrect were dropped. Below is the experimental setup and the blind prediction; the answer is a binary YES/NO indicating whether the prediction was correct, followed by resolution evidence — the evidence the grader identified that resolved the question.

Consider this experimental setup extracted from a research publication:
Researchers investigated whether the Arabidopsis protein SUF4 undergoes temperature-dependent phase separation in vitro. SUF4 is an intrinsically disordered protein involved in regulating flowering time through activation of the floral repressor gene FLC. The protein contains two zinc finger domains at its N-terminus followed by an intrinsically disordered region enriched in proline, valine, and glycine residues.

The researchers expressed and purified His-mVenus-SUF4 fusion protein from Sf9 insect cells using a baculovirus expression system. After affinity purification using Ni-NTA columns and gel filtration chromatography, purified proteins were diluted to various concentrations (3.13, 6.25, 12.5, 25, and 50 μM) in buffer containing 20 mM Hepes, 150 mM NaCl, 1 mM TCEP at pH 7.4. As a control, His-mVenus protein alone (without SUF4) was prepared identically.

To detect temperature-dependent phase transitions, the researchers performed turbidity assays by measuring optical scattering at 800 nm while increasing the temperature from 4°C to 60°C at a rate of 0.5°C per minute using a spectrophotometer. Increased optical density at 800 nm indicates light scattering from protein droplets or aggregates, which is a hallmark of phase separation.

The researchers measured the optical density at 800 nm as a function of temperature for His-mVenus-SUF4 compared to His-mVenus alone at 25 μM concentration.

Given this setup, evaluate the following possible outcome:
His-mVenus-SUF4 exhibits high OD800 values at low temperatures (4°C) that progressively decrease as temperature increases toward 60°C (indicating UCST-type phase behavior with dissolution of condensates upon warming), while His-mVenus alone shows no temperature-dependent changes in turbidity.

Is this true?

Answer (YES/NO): NO